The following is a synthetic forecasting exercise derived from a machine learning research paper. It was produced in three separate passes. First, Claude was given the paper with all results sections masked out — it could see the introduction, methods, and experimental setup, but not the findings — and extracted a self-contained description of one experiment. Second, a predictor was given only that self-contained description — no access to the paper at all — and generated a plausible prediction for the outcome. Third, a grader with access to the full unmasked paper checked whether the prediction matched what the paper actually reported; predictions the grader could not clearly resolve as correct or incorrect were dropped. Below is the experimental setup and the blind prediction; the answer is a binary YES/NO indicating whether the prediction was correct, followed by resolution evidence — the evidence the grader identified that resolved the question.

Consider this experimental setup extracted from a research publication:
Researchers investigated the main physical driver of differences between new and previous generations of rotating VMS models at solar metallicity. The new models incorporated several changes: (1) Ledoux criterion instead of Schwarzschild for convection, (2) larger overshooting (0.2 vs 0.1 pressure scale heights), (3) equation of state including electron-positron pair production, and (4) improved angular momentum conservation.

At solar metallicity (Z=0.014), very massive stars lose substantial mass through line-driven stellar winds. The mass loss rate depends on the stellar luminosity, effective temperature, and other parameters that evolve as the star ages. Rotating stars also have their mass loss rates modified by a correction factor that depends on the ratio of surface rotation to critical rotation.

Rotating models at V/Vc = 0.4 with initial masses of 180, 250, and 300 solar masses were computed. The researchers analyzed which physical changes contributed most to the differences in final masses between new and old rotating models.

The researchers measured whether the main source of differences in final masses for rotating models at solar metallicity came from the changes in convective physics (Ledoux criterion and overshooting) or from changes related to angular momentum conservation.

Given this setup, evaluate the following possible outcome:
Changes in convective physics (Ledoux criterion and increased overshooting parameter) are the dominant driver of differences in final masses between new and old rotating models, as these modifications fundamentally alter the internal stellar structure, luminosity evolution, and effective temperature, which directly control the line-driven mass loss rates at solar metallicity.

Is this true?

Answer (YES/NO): NO